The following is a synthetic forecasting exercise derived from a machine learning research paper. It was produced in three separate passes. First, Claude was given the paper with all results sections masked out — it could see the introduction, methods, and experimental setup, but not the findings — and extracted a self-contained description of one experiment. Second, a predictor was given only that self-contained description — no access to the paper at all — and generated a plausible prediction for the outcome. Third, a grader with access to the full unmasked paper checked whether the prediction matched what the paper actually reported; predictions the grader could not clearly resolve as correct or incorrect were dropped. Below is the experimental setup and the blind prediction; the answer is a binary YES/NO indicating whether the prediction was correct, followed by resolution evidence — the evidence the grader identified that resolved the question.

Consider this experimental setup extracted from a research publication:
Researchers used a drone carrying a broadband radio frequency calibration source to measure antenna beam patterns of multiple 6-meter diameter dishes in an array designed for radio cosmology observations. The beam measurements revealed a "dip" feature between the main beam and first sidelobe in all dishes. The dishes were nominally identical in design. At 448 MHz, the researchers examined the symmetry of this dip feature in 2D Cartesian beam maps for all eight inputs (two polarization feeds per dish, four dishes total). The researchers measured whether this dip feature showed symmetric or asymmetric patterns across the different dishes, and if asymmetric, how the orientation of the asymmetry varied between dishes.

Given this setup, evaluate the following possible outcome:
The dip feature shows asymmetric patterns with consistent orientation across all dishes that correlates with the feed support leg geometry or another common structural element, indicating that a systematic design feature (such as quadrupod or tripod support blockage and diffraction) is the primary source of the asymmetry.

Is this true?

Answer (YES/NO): NO